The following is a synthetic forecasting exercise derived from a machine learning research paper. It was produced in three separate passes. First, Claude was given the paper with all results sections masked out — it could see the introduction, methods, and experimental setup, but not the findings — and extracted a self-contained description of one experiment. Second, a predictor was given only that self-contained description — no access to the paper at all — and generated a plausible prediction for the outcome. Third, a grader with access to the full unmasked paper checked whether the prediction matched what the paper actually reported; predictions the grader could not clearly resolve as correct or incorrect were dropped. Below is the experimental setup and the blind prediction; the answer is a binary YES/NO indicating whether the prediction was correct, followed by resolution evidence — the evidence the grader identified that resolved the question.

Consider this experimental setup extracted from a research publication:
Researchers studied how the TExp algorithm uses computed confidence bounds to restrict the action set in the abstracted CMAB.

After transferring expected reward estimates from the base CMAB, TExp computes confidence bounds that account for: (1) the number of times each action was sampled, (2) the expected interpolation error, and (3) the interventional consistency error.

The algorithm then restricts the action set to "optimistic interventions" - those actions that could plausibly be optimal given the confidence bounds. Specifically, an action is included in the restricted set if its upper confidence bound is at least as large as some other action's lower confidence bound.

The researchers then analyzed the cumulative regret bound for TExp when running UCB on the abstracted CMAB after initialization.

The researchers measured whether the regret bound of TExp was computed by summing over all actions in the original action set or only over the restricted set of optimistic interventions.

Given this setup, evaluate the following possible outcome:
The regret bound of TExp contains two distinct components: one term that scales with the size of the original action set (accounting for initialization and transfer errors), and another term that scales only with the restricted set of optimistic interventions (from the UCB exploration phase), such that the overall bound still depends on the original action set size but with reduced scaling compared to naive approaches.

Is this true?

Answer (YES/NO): NO